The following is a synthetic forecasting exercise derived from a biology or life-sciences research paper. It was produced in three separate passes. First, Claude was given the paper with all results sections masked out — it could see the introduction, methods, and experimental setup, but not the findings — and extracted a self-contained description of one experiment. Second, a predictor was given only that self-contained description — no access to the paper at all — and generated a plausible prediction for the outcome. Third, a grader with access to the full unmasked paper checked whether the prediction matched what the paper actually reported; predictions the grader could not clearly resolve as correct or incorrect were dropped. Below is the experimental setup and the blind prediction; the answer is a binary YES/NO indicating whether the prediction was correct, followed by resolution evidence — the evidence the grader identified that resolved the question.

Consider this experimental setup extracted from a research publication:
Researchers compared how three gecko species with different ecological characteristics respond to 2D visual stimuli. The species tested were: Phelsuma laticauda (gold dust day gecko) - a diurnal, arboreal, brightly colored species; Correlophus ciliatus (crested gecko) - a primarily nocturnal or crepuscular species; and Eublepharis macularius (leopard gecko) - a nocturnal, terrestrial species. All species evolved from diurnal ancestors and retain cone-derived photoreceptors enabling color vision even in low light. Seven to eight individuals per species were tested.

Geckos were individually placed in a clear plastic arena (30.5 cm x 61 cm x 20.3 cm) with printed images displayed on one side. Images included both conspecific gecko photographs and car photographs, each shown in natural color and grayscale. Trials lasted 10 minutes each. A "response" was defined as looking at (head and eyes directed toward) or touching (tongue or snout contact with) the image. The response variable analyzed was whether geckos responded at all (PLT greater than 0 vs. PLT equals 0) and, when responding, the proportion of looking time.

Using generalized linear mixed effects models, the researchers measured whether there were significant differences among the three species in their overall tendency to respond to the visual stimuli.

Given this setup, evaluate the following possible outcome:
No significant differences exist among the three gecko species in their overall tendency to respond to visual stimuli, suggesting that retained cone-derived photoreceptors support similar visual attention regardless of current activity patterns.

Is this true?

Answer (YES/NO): YES